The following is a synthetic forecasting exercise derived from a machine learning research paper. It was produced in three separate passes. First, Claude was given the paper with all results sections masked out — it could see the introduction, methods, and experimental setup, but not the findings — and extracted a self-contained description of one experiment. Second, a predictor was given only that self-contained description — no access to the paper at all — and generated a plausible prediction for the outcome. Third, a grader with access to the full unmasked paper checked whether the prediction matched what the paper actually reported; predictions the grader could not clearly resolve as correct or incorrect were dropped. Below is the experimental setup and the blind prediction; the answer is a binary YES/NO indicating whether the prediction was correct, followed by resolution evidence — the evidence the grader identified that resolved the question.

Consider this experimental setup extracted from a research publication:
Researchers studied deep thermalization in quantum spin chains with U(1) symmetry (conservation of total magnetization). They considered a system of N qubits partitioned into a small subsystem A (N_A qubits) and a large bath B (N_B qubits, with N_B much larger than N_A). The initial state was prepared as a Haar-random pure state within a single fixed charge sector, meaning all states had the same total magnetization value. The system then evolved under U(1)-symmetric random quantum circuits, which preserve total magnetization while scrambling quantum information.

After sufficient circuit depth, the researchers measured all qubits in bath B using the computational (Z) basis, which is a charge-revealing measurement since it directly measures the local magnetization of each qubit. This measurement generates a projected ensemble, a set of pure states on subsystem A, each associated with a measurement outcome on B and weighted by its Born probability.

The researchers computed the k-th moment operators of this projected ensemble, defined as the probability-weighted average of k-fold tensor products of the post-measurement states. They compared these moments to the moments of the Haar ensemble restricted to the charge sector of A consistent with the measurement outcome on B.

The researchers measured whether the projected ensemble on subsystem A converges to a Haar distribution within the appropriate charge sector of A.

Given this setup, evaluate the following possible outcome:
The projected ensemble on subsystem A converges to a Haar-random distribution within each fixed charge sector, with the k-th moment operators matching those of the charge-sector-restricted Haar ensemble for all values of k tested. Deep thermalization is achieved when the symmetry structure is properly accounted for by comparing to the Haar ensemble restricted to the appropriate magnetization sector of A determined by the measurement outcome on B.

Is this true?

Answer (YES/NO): YES